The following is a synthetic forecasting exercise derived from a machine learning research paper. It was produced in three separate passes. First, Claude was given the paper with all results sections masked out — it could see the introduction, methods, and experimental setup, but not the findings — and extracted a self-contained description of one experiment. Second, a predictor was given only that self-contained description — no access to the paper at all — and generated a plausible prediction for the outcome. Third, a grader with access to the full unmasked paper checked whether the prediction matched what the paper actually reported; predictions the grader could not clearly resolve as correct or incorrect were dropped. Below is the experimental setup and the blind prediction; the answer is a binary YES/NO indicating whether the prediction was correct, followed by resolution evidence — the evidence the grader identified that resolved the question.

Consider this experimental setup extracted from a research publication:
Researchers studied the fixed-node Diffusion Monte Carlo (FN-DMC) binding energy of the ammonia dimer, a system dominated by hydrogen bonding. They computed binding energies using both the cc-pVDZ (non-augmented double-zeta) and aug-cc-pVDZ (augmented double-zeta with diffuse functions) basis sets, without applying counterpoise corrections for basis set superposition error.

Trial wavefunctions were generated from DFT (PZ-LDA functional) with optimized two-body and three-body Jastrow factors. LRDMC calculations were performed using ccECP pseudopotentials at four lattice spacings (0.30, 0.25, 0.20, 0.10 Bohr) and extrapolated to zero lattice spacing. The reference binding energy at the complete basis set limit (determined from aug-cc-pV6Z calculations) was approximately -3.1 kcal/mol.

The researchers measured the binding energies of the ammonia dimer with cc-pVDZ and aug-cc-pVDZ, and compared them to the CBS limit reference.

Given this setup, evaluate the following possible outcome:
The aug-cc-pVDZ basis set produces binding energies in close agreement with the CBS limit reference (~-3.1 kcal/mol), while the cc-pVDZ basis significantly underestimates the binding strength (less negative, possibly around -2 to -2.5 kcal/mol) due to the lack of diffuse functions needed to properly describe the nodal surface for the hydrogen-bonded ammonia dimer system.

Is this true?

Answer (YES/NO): NO